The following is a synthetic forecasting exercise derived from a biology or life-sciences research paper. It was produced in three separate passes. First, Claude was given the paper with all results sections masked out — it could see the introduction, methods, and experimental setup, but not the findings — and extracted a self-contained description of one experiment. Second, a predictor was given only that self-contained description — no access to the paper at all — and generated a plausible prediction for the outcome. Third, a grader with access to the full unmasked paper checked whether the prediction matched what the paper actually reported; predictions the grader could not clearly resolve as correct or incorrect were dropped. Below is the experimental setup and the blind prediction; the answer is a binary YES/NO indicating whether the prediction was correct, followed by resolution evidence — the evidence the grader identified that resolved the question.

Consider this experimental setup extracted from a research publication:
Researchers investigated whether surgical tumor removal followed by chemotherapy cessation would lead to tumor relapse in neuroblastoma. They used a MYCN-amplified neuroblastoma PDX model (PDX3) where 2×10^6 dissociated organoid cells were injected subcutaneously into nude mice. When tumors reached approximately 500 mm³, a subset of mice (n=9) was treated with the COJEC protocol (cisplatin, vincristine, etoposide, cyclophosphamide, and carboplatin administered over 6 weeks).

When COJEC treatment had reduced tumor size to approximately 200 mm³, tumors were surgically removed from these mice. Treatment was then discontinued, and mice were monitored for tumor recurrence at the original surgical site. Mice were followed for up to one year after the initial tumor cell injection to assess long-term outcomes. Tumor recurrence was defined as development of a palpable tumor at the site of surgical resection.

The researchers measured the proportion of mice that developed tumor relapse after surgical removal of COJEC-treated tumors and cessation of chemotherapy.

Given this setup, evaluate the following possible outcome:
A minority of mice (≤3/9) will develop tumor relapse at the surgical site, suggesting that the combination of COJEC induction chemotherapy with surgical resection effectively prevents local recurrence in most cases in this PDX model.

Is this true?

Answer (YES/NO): YES